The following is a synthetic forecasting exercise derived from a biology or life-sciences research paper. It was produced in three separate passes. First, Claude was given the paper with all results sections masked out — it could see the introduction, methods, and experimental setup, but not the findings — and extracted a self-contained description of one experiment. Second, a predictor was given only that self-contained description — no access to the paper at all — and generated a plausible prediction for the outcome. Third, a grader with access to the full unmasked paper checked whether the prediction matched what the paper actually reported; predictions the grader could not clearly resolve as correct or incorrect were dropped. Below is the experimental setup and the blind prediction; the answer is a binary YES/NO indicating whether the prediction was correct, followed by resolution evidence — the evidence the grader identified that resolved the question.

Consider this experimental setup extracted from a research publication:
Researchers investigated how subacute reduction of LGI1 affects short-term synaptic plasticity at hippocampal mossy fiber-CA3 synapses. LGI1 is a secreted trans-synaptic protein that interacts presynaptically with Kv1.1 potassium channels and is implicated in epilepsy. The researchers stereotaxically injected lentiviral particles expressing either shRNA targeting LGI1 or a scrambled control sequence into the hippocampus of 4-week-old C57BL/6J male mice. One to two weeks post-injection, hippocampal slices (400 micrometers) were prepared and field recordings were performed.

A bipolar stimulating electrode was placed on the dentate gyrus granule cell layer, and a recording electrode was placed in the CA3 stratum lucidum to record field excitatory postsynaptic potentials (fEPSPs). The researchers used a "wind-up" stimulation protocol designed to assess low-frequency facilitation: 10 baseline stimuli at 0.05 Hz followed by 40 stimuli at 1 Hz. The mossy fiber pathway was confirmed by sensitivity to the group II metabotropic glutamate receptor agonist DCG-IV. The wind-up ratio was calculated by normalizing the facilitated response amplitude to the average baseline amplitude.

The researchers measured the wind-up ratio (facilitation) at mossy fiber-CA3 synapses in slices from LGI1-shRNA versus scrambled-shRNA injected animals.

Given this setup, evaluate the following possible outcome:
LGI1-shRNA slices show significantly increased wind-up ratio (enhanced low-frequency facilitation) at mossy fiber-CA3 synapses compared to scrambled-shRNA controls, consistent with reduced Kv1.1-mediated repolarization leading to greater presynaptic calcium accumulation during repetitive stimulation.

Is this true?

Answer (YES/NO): YES